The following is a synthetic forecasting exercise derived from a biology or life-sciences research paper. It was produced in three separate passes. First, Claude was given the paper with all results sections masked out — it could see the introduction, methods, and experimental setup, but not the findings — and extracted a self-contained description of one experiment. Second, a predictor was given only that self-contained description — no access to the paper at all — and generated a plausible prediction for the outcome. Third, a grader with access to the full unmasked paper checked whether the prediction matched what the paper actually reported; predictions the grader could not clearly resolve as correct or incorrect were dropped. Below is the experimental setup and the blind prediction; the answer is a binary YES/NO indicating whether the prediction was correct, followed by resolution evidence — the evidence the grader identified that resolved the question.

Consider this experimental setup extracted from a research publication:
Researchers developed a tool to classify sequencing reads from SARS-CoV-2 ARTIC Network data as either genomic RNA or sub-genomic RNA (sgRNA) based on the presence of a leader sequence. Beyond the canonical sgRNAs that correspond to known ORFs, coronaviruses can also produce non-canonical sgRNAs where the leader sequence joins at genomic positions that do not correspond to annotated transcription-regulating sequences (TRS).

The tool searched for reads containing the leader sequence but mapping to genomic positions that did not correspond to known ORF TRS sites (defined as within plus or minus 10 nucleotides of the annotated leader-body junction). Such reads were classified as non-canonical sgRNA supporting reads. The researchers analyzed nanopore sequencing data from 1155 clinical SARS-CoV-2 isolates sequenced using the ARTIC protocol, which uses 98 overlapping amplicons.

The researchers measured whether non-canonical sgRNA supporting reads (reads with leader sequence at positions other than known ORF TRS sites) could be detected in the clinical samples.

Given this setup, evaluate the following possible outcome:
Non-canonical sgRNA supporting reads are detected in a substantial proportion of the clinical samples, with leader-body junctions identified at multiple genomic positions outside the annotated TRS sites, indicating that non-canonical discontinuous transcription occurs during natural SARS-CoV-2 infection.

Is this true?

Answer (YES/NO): YES